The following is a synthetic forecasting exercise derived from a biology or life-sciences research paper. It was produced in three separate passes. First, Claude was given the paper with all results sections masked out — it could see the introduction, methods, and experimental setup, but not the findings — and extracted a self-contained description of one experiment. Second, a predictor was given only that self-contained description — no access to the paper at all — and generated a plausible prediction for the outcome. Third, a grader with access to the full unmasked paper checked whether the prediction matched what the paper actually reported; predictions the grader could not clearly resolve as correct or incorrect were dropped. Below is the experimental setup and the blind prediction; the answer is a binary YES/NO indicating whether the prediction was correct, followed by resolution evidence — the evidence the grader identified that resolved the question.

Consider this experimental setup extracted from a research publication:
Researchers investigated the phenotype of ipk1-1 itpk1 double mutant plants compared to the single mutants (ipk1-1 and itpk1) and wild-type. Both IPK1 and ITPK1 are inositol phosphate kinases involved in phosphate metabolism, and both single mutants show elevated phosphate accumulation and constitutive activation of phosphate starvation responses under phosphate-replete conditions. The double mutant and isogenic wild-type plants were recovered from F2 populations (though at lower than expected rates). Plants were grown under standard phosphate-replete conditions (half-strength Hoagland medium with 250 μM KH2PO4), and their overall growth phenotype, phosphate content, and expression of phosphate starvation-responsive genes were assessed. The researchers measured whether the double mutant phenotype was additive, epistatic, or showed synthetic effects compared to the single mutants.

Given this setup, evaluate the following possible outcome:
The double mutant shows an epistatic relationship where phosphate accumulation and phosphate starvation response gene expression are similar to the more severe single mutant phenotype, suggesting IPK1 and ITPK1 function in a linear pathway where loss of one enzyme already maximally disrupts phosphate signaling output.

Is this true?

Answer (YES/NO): NO